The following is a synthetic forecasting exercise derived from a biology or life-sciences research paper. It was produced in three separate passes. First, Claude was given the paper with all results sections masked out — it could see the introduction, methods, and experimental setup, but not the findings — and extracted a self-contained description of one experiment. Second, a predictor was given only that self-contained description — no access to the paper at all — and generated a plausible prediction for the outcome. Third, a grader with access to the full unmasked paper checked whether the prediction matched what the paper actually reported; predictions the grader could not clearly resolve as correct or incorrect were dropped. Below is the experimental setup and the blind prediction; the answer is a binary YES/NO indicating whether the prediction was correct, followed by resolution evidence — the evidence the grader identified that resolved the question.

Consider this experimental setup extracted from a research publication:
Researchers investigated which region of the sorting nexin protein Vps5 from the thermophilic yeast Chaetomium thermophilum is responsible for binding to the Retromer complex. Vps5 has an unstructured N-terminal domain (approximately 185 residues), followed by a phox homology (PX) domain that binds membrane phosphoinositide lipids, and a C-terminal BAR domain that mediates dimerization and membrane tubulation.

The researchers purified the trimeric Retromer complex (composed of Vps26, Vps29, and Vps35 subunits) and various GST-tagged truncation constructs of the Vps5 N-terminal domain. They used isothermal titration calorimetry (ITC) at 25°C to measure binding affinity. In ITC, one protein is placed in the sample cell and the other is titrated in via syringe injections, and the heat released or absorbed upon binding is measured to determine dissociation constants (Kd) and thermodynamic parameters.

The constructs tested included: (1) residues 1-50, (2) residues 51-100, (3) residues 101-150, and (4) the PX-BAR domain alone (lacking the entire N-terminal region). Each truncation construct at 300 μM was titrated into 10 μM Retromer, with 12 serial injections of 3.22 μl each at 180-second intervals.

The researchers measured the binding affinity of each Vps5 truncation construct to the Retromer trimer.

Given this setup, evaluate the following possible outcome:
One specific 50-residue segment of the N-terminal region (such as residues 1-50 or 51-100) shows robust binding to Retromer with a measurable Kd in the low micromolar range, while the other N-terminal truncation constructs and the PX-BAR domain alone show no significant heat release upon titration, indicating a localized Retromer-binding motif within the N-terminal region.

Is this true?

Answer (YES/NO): NO